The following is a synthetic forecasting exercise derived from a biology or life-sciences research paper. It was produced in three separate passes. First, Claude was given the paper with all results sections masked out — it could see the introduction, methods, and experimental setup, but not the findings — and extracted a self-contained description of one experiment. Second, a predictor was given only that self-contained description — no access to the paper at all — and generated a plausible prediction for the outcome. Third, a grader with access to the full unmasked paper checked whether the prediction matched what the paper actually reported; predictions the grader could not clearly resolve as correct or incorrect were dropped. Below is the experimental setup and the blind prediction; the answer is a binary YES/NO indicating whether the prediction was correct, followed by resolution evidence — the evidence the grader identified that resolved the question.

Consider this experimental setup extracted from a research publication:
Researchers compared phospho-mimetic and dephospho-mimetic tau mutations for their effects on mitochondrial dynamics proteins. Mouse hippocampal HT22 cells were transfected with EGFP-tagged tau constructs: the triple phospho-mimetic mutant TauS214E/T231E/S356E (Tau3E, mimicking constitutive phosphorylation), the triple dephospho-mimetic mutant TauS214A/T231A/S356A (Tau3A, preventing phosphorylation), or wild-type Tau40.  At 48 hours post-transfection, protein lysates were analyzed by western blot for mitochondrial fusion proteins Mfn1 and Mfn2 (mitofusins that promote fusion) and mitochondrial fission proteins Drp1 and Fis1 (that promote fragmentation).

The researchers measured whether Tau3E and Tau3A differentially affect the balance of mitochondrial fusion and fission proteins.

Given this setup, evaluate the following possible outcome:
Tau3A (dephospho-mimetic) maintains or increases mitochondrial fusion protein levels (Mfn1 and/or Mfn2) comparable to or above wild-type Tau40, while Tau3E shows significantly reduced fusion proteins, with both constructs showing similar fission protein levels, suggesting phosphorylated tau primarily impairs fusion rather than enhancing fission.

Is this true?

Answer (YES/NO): NO